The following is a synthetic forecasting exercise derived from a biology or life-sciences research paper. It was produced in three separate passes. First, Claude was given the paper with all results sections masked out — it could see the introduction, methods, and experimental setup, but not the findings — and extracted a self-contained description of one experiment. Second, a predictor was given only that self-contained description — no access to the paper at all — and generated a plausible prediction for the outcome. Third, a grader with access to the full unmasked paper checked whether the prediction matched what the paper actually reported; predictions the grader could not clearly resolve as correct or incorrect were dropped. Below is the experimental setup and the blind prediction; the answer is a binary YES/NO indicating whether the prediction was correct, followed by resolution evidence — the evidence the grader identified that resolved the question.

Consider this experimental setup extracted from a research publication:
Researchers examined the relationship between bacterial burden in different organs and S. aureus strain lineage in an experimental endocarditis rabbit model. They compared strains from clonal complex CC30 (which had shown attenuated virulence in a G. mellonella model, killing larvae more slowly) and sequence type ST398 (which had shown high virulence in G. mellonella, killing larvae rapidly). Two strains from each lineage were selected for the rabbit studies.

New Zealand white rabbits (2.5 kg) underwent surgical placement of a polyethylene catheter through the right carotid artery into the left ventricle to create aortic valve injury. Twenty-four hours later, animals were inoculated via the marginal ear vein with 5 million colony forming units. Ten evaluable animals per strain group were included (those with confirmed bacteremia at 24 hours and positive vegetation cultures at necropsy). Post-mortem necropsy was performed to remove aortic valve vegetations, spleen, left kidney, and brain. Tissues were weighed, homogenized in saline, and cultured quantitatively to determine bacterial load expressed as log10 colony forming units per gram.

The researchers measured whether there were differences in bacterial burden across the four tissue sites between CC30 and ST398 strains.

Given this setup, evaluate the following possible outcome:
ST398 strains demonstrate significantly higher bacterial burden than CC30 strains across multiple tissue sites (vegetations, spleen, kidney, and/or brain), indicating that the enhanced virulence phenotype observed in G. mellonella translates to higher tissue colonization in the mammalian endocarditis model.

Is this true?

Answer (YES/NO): NO